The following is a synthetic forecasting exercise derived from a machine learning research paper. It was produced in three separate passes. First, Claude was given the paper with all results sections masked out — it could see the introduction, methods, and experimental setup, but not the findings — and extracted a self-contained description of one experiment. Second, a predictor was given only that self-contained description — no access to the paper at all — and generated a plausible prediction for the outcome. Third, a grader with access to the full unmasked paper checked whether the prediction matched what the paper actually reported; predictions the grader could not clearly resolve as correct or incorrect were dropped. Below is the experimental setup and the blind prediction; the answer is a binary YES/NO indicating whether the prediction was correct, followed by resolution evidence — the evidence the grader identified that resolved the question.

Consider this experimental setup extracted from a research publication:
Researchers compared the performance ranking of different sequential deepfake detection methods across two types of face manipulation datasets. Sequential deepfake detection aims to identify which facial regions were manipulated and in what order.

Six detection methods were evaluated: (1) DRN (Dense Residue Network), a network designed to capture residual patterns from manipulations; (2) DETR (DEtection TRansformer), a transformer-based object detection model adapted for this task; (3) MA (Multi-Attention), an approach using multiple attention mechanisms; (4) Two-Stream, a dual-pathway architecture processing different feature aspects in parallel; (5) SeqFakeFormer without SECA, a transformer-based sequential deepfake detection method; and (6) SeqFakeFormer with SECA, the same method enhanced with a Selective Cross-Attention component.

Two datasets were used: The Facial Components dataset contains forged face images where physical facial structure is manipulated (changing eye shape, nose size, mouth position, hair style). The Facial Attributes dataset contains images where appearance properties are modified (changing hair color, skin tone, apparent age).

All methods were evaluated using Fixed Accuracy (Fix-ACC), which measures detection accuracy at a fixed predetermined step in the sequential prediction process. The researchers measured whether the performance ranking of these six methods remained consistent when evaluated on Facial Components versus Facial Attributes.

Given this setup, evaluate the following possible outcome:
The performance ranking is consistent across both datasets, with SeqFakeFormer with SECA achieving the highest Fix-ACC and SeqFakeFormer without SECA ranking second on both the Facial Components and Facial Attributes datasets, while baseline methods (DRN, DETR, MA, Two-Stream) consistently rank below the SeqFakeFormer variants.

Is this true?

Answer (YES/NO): YES